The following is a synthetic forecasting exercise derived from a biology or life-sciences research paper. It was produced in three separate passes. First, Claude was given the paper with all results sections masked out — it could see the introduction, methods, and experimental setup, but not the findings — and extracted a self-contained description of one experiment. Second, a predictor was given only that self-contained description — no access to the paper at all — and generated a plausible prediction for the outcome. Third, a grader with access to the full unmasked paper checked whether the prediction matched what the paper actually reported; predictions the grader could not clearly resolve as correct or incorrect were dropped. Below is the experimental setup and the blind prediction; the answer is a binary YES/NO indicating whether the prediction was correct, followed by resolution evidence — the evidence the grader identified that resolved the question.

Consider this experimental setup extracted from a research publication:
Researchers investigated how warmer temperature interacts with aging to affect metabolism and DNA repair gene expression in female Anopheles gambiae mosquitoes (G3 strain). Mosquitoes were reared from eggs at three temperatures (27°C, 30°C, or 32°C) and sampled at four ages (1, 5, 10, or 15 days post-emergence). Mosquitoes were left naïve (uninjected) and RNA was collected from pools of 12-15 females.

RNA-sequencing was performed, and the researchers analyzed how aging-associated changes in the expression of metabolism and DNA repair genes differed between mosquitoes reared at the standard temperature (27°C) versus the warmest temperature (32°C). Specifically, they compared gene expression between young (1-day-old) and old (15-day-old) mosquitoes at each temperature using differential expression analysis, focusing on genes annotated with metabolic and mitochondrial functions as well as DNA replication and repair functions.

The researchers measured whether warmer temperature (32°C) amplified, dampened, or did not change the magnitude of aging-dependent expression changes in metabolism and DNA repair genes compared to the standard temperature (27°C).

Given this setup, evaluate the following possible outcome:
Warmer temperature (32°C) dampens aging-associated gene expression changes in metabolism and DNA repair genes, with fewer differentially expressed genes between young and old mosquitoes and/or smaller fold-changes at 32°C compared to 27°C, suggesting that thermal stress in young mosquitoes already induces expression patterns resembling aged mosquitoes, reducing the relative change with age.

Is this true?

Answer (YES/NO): YES